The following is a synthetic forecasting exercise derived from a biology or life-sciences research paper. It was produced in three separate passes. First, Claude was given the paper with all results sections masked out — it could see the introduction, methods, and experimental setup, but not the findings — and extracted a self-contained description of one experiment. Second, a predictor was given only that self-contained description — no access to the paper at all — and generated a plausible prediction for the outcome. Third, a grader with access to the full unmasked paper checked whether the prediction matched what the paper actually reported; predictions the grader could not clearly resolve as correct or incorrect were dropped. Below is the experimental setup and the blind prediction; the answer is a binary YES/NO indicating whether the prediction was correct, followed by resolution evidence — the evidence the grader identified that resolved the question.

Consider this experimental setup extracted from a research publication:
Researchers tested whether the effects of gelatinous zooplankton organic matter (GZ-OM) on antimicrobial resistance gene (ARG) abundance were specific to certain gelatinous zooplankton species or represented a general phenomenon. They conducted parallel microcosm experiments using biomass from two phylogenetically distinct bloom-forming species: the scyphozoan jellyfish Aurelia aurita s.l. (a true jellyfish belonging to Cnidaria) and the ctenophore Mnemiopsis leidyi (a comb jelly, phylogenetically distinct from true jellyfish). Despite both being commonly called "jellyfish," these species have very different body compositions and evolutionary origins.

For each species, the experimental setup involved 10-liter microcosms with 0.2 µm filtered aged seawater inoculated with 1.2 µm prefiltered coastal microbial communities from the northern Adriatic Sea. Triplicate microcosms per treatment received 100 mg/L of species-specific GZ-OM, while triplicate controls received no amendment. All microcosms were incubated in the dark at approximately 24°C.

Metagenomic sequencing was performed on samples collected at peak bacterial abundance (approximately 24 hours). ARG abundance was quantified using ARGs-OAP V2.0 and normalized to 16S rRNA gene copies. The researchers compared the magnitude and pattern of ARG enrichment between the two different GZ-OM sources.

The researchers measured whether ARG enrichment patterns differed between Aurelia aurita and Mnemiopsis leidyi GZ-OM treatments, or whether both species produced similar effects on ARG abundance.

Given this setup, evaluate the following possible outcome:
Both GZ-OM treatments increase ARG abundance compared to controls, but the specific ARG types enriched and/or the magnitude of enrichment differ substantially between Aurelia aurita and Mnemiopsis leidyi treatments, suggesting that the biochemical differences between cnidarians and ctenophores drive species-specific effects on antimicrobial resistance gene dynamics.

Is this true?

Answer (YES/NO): NO